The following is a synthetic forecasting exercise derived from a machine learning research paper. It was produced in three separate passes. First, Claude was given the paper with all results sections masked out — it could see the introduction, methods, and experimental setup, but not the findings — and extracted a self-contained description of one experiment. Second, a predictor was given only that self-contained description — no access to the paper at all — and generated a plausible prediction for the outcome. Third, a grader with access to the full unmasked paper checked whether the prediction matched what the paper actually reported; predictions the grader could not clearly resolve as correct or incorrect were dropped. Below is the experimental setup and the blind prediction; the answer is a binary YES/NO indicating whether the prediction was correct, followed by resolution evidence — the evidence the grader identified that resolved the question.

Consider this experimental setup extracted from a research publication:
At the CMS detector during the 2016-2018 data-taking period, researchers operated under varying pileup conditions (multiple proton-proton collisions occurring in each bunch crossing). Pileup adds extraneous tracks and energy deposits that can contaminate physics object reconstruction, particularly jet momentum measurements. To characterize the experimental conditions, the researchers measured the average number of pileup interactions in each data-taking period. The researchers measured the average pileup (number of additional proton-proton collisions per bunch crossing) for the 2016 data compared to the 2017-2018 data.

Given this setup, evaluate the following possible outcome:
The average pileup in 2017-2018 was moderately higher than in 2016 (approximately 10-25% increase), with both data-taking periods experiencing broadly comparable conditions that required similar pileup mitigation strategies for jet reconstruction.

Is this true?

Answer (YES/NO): NO